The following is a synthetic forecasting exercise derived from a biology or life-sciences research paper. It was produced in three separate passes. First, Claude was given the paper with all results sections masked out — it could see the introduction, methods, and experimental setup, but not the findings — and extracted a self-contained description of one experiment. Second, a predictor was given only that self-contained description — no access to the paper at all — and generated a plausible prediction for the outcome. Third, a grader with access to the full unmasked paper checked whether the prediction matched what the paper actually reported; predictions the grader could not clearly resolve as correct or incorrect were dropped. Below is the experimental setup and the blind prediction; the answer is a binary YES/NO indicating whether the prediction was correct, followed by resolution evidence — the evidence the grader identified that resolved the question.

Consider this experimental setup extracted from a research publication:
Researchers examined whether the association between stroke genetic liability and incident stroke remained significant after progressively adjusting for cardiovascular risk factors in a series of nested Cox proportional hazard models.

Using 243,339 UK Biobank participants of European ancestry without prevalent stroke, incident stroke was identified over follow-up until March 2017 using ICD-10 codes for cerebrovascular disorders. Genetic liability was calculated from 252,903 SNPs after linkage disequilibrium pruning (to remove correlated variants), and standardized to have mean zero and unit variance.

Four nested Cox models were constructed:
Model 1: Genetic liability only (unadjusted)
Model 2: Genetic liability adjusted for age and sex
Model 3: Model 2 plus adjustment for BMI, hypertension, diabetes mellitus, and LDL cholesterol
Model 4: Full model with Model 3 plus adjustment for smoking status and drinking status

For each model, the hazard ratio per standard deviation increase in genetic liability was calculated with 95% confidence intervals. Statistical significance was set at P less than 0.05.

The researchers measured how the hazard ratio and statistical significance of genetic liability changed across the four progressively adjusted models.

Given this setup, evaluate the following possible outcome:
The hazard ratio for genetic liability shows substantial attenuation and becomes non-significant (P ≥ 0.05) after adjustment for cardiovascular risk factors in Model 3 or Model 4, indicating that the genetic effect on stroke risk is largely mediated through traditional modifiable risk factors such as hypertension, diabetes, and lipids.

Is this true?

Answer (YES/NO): NO